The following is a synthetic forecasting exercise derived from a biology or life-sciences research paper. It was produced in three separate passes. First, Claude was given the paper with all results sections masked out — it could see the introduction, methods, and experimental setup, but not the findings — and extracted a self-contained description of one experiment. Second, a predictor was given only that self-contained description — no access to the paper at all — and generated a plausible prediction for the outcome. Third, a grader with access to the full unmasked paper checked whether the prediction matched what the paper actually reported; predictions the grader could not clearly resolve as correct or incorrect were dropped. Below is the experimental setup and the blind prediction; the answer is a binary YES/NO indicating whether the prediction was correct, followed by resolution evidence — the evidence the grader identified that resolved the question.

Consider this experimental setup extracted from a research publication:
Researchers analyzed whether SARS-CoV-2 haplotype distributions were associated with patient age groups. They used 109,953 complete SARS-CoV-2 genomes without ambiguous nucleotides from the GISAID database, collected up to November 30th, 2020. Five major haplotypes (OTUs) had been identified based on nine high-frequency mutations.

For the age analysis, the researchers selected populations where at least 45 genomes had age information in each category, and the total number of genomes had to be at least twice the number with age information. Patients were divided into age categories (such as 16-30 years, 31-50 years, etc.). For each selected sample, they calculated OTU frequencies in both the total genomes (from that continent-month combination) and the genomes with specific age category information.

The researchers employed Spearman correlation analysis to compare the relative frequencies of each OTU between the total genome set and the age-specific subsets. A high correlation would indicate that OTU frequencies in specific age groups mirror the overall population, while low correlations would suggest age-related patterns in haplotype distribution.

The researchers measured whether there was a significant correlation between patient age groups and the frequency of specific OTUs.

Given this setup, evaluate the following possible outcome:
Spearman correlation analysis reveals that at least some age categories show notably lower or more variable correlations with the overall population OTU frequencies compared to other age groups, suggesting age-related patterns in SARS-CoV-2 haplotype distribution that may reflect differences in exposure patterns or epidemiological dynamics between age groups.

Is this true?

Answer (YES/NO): NO